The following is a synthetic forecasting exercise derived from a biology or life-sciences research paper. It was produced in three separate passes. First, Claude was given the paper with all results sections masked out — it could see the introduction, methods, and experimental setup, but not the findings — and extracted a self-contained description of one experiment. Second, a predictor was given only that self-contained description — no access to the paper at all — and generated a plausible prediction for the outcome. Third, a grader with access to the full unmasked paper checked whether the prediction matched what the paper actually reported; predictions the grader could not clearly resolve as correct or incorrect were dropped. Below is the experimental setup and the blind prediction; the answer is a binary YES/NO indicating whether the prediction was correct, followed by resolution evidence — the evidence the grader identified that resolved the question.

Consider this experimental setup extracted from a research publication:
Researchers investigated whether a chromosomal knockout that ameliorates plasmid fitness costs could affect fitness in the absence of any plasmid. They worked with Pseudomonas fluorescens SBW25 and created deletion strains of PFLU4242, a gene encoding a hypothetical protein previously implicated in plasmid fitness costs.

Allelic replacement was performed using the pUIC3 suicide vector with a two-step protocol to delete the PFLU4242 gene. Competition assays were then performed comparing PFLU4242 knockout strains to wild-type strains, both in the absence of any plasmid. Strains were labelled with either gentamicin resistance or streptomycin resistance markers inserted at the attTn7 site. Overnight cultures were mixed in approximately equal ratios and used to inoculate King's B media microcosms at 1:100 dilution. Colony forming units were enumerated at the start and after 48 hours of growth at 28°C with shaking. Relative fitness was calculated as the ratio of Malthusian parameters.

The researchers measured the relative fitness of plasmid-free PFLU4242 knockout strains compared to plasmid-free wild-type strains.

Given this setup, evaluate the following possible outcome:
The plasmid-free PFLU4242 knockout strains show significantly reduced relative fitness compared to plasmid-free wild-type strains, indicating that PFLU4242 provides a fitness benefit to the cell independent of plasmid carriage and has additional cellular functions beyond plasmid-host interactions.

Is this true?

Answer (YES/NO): NO